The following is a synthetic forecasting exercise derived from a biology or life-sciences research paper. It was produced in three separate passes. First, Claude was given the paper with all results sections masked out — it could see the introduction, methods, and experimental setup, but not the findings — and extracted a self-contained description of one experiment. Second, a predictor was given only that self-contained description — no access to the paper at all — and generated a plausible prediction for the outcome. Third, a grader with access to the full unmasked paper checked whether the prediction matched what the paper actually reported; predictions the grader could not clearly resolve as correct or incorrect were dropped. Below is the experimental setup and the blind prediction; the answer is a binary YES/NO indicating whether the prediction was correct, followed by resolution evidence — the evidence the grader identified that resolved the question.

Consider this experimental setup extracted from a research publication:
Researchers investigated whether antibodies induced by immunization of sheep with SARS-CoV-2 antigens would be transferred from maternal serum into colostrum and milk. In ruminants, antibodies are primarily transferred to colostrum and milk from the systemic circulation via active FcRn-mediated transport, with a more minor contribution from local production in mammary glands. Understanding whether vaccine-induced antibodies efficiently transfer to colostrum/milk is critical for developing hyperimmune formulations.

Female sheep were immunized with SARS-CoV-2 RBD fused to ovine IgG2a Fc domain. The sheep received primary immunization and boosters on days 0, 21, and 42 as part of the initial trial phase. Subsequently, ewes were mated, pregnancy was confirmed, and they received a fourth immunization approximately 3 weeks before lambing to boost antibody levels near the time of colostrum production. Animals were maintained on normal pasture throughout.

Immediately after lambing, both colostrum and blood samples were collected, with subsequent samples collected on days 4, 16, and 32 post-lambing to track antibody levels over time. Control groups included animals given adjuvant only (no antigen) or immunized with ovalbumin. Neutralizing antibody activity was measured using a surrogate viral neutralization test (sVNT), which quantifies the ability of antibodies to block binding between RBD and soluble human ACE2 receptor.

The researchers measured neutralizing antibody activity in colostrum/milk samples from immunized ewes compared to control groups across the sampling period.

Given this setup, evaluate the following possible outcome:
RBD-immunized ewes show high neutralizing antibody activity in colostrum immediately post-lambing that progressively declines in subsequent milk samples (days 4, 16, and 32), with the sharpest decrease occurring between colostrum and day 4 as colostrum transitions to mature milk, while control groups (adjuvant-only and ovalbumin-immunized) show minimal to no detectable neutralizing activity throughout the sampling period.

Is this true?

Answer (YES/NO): NO